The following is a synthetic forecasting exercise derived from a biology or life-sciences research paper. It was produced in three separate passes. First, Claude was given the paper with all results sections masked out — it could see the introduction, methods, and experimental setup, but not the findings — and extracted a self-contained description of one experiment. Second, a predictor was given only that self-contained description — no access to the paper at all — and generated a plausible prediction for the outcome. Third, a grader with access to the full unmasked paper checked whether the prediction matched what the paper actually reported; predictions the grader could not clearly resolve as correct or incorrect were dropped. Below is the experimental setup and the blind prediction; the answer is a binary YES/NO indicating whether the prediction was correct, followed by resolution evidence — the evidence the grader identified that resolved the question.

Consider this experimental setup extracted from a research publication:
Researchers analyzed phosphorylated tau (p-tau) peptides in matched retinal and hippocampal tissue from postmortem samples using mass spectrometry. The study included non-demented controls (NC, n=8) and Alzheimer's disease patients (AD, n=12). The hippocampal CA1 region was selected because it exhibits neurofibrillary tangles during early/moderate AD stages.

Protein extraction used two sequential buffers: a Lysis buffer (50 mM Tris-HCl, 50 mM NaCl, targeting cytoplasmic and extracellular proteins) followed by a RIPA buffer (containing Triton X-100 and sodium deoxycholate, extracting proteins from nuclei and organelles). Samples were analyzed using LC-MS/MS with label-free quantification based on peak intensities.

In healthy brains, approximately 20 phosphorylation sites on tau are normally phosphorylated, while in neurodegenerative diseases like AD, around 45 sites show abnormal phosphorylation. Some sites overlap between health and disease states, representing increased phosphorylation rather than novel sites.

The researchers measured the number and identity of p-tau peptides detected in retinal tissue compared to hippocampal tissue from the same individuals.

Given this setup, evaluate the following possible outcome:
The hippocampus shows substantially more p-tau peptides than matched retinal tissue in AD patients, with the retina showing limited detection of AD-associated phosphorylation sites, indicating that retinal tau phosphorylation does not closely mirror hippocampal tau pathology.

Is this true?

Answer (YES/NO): NO